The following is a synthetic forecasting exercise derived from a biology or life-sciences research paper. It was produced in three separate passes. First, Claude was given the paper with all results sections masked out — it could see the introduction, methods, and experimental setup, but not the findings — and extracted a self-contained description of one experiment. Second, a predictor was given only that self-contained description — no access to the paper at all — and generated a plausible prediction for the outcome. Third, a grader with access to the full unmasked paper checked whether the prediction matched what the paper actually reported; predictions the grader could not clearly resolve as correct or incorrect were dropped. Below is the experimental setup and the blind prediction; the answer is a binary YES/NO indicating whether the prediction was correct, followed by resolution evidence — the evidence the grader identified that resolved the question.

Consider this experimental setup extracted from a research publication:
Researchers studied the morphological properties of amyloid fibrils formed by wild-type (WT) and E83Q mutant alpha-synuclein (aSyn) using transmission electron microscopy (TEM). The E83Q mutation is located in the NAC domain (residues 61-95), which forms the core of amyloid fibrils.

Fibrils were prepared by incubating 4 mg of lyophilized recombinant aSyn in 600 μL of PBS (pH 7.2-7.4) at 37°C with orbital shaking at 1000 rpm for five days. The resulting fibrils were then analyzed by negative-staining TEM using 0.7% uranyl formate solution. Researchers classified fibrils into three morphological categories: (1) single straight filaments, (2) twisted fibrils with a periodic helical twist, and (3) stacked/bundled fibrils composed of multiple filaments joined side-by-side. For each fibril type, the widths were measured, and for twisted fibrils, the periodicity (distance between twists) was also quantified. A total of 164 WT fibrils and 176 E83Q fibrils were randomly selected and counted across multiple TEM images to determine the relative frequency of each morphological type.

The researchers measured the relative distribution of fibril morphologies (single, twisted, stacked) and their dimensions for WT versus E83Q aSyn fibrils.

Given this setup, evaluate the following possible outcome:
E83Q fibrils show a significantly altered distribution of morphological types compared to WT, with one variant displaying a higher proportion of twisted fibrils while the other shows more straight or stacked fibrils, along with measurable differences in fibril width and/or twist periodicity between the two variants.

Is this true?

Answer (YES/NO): YES